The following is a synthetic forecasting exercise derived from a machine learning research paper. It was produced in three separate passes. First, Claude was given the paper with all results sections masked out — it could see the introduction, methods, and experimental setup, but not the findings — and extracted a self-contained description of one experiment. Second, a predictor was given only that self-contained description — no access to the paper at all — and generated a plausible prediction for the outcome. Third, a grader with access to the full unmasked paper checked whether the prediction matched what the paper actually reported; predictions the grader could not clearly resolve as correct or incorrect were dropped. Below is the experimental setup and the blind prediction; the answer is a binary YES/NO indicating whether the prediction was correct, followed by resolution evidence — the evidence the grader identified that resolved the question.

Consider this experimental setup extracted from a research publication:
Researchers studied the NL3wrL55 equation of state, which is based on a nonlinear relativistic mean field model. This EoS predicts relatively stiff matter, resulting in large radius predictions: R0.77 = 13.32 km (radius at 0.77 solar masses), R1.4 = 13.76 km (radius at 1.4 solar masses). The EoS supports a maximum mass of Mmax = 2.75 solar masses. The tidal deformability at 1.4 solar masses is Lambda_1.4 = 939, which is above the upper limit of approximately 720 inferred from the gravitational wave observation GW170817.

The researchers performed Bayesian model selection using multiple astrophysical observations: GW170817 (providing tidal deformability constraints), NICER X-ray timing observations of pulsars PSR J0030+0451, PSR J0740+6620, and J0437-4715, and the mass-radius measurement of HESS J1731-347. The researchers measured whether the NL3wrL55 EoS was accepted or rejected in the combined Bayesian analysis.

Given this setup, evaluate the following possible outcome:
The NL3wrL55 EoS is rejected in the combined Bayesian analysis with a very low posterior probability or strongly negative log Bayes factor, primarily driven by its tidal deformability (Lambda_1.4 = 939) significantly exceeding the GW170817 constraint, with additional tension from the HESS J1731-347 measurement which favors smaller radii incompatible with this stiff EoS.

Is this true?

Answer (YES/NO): NO